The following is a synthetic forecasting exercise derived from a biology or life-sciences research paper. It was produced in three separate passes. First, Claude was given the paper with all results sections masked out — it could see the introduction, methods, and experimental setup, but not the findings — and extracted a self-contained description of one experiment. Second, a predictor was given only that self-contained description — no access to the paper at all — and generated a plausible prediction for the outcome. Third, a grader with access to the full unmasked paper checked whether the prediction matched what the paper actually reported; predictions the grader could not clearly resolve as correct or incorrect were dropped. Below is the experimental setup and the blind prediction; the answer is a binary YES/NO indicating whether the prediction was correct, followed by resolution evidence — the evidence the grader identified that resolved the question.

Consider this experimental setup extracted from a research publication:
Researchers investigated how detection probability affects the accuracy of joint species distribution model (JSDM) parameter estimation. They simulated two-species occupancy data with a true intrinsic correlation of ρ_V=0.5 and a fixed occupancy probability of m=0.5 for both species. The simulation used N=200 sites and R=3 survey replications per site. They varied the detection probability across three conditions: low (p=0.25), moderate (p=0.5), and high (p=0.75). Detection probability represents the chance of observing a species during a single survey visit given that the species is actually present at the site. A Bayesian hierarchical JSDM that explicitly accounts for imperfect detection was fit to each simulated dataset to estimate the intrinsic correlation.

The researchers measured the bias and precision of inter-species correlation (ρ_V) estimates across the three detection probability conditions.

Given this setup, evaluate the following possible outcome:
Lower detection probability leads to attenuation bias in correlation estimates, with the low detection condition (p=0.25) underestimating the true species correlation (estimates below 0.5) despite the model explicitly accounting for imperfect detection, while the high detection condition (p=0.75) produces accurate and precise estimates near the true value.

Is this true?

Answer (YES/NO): YES